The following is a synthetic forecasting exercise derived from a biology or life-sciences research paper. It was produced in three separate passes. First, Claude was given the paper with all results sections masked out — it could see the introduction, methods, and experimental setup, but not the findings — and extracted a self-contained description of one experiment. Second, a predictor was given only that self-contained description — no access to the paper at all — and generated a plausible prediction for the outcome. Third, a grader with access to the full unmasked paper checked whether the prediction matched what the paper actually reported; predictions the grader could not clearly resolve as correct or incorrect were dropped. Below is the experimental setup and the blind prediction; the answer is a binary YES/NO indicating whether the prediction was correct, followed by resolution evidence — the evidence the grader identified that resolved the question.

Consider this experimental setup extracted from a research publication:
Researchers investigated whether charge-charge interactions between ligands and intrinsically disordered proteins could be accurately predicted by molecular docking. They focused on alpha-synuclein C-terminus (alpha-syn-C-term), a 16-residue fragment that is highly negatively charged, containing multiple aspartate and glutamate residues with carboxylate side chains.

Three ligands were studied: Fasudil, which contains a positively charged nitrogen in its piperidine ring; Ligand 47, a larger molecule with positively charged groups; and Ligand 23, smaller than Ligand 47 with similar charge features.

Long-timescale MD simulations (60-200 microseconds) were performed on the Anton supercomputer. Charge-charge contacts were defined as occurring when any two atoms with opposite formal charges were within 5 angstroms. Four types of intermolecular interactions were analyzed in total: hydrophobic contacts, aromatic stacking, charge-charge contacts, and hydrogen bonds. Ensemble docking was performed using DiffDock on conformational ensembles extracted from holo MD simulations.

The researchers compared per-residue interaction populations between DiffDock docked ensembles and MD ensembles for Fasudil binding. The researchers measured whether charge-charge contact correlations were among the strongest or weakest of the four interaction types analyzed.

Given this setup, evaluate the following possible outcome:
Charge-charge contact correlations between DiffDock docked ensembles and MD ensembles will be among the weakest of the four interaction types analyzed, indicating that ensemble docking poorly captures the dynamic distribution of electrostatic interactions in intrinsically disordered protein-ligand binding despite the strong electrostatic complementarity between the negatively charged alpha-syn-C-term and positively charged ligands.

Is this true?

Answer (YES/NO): YES